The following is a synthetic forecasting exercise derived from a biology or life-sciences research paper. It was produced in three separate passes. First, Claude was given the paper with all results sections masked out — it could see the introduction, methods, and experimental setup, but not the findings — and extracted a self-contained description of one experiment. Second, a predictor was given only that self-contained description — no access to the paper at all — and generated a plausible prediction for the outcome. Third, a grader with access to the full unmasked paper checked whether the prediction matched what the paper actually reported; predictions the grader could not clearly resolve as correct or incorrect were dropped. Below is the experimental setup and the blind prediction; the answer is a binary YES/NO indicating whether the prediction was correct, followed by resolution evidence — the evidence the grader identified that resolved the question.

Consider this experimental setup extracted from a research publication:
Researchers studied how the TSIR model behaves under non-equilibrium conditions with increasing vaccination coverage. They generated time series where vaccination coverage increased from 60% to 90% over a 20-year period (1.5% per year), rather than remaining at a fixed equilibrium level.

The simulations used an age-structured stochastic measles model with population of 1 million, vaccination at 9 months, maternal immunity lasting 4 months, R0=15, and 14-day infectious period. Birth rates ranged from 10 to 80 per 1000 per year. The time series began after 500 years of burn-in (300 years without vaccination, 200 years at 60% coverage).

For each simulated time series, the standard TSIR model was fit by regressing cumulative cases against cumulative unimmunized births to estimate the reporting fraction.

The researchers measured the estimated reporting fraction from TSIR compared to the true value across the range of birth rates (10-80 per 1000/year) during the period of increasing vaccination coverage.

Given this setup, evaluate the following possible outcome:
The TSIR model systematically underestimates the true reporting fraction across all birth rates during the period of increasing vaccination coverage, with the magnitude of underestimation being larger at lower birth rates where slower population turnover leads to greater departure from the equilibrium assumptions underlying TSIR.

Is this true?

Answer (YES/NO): NO